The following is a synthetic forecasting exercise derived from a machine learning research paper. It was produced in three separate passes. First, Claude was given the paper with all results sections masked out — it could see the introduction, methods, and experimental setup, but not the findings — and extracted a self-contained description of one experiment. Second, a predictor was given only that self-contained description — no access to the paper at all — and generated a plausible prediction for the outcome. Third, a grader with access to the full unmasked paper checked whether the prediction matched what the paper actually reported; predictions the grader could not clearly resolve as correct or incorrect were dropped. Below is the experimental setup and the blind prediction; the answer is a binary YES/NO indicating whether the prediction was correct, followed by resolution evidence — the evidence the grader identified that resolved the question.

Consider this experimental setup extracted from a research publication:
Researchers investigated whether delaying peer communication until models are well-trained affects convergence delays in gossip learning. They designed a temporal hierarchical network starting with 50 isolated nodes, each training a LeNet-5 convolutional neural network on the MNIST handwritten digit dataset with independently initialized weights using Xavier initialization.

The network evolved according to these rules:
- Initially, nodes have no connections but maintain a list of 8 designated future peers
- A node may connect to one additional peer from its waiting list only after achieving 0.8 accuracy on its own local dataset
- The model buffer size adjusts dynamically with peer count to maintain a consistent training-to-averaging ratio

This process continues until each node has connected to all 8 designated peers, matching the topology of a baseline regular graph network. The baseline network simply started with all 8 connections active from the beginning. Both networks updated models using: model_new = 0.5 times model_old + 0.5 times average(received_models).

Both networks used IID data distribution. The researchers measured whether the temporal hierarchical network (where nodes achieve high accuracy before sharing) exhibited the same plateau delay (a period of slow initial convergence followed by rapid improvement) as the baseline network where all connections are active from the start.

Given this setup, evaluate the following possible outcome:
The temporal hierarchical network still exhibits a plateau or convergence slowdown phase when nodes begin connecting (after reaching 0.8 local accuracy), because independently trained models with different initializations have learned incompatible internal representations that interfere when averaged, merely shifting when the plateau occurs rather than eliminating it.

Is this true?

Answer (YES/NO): NO